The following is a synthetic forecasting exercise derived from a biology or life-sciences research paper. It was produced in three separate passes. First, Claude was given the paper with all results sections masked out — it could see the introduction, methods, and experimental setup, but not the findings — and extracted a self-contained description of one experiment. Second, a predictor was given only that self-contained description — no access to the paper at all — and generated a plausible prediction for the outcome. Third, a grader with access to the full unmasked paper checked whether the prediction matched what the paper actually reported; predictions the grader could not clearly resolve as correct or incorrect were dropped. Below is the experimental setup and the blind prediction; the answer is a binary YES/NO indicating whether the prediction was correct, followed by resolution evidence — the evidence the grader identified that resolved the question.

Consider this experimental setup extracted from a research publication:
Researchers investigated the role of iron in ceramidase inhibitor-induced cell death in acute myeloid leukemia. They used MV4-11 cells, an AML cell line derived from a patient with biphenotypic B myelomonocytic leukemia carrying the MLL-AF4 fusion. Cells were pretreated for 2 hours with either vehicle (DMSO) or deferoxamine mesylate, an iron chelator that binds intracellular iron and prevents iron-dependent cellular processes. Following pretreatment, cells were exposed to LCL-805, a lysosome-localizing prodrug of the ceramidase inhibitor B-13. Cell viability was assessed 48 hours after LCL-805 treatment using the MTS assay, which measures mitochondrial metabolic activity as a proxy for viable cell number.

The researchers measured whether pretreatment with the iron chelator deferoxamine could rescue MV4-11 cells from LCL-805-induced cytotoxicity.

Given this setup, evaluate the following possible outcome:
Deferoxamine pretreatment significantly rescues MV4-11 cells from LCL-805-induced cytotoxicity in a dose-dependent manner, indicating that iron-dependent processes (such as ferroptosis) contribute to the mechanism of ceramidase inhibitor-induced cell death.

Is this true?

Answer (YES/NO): NO